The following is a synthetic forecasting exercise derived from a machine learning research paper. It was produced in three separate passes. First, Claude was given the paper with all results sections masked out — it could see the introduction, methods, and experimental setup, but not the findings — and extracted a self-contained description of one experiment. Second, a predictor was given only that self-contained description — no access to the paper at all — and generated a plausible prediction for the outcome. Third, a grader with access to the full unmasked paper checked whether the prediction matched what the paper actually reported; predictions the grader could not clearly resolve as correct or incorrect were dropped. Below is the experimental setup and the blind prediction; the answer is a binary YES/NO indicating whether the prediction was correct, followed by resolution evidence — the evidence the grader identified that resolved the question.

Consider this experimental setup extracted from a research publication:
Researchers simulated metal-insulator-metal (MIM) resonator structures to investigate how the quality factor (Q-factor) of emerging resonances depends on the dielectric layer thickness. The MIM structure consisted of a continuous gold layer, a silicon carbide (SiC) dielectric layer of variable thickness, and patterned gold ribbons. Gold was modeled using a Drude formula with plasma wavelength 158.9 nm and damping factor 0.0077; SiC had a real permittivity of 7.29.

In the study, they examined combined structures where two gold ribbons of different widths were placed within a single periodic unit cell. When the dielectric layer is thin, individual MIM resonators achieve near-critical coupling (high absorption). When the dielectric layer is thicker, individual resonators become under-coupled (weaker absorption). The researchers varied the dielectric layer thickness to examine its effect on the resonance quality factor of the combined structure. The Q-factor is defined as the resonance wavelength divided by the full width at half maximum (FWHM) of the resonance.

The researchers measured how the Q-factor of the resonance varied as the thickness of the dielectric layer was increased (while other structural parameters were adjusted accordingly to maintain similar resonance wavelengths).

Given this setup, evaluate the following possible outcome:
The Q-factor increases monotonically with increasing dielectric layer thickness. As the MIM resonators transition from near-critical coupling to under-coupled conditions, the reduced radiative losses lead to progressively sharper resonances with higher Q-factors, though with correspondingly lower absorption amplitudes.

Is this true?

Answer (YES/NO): YES